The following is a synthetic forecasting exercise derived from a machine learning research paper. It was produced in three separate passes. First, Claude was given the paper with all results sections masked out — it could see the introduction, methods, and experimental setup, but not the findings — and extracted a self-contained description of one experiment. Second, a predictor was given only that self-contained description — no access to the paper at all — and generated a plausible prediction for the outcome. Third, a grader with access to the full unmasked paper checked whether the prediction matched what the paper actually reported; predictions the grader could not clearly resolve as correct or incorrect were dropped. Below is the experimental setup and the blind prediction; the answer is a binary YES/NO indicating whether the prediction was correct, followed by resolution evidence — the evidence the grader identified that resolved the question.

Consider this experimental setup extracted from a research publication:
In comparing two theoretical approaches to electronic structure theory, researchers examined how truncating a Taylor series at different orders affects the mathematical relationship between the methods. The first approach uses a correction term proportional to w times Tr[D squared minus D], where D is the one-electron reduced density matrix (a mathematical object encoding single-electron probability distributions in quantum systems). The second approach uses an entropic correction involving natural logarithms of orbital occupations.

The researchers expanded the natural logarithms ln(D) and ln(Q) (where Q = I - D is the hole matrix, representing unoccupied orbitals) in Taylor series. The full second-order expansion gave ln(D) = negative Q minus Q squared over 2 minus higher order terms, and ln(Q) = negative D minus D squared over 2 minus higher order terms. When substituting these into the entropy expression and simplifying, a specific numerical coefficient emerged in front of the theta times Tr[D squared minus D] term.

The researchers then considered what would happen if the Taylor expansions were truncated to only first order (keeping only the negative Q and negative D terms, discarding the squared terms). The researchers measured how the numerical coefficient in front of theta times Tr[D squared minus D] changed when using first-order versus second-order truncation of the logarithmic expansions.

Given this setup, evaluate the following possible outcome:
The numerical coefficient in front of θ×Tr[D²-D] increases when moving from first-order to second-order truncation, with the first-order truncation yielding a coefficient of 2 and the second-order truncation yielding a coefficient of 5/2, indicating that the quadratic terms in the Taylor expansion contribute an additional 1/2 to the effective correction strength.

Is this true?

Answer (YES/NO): YES